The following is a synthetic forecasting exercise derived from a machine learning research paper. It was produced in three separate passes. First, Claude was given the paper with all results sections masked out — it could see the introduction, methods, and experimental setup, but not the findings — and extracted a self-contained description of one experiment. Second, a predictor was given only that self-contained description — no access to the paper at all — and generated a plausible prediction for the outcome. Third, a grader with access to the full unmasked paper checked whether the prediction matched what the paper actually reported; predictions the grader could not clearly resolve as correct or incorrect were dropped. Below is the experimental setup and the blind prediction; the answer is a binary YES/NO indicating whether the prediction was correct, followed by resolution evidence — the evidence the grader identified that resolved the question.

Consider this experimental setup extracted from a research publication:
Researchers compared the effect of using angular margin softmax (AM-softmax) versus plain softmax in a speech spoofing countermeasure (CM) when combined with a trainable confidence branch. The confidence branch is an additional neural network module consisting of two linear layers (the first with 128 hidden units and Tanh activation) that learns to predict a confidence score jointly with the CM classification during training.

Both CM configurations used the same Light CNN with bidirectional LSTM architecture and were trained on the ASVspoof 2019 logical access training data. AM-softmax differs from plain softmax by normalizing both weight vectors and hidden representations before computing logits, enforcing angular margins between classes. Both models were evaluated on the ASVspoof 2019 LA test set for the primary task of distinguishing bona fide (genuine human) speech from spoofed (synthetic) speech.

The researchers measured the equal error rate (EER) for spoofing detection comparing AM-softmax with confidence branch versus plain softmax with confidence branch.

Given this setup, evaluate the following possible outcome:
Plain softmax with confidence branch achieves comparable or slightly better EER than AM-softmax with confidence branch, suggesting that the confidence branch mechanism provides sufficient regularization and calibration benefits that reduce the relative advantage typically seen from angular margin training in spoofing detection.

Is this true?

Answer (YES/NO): YES